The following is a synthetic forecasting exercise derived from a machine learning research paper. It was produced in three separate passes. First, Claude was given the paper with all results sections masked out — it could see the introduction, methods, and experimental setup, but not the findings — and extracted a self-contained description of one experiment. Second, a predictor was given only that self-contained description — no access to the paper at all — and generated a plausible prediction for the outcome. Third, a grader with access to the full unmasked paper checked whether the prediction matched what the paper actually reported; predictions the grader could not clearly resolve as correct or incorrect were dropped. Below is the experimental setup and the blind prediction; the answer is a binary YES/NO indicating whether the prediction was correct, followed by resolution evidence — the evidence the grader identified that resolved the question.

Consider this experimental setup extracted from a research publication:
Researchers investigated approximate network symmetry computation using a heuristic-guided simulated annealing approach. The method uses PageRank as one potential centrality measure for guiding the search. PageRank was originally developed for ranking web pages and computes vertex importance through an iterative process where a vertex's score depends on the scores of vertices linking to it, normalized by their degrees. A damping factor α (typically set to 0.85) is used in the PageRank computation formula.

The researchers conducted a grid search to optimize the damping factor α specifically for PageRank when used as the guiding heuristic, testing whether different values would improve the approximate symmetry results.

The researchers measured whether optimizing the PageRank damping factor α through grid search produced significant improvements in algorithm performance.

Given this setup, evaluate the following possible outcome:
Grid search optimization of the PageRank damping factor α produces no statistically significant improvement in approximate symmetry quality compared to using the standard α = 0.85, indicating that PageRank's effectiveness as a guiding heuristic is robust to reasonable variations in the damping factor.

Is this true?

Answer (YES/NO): YES